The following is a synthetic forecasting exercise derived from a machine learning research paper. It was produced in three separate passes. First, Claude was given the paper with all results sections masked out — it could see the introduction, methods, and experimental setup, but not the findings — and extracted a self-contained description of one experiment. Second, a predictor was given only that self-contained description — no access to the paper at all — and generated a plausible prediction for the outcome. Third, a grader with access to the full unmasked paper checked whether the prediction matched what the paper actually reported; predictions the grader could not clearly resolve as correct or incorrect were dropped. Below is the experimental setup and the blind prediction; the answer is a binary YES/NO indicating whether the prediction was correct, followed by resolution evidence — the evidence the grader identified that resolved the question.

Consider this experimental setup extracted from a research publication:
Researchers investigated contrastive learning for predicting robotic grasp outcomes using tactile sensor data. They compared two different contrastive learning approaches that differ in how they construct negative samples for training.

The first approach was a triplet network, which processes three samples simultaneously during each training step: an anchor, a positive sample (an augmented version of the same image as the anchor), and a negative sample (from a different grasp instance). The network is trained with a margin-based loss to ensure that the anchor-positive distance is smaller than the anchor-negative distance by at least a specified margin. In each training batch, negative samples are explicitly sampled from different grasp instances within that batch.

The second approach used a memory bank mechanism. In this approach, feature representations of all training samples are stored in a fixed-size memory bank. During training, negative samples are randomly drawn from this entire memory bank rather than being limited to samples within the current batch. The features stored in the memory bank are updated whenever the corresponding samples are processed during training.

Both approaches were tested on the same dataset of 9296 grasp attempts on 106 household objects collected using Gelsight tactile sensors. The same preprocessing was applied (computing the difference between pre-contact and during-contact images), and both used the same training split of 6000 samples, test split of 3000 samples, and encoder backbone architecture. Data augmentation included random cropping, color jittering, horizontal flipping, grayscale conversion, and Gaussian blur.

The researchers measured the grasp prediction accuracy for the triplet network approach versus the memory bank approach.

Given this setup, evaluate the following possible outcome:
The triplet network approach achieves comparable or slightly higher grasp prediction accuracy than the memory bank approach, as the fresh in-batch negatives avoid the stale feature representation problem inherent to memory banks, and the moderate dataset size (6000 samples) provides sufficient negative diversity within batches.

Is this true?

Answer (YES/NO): NO